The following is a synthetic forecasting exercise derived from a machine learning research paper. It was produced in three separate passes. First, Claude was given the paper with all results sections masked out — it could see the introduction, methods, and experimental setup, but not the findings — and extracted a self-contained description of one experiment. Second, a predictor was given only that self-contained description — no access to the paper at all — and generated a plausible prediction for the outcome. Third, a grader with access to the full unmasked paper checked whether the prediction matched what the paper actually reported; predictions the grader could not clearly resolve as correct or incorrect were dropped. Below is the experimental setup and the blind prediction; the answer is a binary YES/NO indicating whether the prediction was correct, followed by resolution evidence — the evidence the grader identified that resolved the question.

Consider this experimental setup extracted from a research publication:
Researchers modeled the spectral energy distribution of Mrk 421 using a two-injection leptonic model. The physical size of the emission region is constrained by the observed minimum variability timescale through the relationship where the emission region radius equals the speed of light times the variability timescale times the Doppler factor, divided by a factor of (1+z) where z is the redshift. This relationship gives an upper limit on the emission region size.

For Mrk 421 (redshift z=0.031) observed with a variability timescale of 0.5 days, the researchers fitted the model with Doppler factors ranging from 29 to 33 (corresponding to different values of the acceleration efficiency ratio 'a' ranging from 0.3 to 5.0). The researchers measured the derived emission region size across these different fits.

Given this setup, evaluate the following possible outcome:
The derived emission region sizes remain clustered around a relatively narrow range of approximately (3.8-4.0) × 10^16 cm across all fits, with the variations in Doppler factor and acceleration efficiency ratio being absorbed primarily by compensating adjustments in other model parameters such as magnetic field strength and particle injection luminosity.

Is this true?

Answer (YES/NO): NO